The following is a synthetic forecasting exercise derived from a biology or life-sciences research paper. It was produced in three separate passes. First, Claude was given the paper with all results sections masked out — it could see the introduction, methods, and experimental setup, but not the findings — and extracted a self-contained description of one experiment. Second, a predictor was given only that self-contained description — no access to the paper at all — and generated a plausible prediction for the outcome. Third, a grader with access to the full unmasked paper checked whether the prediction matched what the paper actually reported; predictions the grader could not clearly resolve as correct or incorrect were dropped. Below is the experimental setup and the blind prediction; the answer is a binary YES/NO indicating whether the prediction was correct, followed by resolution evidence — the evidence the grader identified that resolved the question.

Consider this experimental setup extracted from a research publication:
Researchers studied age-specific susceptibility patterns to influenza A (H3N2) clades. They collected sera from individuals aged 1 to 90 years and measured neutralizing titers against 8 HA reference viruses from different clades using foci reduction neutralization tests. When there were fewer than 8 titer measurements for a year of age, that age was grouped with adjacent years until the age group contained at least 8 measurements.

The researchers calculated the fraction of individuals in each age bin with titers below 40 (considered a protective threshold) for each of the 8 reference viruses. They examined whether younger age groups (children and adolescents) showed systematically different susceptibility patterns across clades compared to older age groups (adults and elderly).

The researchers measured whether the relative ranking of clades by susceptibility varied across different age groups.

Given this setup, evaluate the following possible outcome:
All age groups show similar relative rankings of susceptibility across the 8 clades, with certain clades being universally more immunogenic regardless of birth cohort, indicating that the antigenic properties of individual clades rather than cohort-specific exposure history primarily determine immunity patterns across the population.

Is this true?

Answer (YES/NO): NO